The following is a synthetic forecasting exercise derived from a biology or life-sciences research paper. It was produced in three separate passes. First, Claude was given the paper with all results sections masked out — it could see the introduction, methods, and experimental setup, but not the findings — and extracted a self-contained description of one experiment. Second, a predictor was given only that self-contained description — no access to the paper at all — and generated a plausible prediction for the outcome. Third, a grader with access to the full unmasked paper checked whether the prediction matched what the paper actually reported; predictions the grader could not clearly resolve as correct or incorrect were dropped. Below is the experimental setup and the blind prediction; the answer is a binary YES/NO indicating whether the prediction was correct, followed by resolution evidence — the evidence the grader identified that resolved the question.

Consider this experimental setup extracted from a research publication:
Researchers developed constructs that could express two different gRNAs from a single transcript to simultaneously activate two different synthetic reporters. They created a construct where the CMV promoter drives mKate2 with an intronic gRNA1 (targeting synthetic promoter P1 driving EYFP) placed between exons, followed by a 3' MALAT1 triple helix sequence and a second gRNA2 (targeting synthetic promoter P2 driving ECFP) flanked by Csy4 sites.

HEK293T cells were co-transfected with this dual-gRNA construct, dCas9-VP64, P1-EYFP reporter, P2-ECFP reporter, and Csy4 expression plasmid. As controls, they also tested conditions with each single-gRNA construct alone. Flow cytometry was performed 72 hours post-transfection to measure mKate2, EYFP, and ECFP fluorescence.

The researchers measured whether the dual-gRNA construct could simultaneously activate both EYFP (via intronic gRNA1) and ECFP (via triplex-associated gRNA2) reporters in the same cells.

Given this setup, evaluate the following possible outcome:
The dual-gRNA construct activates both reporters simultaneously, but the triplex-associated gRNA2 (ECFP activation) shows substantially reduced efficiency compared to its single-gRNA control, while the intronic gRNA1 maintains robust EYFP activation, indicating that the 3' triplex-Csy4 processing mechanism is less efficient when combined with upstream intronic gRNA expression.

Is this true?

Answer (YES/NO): NO